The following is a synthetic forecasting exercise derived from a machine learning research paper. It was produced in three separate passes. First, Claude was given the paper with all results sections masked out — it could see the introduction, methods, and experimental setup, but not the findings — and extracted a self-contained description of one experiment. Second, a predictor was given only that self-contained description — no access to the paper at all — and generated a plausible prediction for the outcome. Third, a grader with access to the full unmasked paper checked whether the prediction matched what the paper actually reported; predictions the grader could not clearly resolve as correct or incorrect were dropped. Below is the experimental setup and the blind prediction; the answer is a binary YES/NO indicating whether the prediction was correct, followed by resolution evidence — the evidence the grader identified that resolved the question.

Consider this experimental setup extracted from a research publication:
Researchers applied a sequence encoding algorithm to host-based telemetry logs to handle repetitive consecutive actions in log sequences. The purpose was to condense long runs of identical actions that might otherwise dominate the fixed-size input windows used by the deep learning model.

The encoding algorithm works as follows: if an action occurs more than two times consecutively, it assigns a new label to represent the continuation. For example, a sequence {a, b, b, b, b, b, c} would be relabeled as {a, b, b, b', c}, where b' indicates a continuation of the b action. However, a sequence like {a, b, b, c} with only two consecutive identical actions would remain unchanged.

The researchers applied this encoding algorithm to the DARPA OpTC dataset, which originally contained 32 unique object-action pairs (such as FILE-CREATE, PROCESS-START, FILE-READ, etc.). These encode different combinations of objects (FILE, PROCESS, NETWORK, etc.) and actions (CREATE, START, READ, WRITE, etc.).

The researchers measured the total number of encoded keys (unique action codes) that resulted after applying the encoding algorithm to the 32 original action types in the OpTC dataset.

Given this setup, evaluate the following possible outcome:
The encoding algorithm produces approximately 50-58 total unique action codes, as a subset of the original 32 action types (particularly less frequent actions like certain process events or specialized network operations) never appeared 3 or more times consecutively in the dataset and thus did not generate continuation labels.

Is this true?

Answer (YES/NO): NO